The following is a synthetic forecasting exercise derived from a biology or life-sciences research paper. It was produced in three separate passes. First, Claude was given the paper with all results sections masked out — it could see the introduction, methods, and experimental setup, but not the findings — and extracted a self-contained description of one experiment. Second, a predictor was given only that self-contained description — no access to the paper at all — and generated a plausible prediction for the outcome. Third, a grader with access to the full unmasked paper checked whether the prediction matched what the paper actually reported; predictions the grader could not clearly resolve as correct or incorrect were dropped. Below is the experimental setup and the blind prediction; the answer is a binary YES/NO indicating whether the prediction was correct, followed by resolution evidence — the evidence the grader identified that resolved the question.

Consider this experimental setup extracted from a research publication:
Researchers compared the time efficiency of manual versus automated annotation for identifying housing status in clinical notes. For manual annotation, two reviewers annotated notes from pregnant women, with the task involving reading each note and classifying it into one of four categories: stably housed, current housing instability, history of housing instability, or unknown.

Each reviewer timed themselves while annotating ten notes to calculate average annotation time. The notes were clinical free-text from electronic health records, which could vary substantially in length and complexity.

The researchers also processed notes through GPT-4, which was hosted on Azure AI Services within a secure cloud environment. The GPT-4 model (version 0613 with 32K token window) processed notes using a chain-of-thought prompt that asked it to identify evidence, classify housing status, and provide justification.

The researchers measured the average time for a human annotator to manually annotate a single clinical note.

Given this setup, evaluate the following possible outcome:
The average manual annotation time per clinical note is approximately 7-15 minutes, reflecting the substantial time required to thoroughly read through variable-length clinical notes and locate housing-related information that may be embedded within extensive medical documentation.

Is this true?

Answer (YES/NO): NO